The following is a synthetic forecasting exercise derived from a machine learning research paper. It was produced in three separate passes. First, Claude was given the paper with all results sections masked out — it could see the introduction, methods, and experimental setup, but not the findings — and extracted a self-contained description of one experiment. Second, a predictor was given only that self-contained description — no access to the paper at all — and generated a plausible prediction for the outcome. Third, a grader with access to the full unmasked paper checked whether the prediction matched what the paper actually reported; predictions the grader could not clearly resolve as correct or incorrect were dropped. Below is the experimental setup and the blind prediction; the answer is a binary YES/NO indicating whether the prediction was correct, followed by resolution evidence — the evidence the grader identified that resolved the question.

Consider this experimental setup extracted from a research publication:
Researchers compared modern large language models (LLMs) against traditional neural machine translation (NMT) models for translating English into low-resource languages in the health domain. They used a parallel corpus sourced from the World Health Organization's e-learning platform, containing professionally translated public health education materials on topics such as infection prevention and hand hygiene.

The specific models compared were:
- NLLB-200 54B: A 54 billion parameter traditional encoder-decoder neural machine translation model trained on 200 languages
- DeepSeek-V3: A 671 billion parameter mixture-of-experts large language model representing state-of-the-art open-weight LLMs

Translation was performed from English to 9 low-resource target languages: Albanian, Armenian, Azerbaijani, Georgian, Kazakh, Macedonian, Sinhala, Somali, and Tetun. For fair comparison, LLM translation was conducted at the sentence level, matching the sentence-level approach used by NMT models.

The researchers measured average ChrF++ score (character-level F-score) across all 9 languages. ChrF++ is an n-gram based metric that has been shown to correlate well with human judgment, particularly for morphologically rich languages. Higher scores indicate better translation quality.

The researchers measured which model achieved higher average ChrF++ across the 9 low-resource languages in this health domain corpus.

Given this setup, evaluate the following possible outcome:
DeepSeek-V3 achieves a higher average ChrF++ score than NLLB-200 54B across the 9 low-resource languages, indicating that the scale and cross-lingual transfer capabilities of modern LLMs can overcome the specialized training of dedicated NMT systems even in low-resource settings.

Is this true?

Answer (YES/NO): NO